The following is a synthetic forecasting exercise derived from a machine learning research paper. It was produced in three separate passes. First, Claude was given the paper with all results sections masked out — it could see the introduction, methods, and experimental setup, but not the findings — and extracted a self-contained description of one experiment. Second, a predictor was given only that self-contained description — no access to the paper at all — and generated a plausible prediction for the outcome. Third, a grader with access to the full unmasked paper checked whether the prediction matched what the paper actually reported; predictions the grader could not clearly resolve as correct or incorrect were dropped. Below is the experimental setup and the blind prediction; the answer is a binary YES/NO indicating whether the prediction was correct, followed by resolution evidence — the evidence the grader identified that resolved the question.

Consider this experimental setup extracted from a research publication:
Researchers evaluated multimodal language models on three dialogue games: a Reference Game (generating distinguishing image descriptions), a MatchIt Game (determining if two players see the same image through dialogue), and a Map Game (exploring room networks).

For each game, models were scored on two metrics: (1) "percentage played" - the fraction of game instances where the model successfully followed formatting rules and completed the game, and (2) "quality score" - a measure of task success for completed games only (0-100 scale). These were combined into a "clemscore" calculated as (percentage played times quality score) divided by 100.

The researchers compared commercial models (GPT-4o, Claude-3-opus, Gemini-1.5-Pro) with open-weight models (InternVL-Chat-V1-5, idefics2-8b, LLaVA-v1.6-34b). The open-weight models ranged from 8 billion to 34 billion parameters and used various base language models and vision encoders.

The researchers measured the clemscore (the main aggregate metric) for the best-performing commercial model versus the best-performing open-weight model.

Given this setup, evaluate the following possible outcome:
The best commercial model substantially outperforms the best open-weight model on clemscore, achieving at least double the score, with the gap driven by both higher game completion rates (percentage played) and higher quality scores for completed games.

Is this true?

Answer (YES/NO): NO